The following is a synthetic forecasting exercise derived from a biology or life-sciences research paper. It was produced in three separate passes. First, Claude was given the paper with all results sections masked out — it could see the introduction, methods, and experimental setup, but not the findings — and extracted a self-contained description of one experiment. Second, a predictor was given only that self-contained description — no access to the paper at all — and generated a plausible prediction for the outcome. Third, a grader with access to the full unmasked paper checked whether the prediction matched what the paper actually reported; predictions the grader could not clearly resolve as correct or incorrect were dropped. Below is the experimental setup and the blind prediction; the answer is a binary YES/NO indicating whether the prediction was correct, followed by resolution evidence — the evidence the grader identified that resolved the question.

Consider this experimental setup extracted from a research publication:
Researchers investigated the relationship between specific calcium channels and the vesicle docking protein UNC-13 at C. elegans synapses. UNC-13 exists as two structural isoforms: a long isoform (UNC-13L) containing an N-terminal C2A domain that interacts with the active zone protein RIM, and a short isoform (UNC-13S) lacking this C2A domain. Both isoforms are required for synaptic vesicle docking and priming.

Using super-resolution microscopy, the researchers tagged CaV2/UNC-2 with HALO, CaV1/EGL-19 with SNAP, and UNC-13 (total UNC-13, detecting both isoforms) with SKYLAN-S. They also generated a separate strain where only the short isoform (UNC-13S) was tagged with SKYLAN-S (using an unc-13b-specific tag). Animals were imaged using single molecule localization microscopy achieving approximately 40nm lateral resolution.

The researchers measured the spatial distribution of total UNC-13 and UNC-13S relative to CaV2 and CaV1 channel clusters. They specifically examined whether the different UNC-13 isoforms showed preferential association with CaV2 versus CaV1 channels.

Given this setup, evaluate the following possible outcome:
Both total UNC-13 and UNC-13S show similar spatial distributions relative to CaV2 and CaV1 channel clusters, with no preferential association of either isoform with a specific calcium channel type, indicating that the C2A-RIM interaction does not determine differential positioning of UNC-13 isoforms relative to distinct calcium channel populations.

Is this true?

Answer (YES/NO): NO